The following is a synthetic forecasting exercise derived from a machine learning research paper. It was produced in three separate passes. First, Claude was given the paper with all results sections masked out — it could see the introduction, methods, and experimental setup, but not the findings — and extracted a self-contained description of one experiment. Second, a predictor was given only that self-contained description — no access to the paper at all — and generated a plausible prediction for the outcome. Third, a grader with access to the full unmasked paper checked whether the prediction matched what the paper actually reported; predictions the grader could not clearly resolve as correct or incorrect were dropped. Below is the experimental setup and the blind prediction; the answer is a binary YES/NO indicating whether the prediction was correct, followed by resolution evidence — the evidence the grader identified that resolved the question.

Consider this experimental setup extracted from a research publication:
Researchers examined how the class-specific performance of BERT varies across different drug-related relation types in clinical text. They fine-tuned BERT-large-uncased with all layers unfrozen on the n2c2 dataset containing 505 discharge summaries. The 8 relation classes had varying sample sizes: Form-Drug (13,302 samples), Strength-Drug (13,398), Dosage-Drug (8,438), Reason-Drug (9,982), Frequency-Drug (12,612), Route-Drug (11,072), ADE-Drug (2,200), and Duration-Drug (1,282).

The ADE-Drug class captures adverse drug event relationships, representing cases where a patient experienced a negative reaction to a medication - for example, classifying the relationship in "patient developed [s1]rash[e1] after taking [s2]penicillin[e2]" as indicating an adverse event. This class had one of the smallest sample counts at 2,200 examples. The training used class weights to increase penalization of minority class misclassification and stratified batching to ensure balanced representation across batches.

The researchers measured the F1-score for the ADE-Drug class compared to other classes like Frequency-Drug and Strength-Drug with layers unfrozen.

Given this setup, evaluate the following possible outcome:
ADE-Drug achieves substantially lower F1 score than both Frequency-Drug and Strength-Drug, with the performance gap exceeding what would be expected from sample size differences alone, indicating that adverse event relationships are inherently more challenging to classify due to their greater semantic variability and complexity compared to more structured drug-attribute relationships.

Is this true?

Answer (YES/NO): NO